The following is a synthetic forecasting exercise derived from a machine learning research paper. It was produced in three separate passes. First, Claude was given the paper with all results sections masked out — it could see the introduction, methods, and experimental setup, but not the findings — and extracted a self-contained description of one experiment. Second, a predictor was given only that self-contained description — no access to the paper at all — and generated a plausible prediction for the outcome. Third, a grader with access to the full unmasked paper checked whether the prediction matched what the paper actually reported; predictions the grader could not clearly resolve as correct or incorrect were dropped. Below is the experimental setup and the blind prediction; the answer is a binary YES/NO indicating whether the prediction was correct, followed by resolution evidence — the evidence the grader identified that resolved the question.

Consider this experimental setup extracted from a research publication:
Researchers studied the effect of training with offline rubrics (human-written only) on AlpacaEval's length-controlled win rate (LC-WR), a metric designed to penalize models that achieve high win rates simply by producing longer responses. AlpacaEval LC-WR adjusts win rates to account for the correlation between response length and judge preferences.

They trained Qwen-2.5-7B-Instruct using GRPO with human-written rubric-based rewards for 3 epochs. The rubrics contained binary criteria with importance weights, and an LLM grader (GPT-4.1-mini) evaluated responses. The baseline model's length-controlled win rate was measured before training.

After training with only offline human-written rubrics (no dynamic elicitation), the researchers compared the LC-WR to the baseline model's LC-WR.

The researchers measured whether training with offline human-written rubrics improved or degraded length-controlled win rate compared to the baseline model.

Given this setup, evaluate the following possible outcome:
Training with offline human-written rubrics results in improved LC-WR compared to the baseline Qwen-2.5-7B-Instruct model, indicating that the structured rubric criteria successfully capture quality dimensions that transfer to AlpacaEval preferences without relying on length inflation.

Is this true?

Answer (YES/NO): NO